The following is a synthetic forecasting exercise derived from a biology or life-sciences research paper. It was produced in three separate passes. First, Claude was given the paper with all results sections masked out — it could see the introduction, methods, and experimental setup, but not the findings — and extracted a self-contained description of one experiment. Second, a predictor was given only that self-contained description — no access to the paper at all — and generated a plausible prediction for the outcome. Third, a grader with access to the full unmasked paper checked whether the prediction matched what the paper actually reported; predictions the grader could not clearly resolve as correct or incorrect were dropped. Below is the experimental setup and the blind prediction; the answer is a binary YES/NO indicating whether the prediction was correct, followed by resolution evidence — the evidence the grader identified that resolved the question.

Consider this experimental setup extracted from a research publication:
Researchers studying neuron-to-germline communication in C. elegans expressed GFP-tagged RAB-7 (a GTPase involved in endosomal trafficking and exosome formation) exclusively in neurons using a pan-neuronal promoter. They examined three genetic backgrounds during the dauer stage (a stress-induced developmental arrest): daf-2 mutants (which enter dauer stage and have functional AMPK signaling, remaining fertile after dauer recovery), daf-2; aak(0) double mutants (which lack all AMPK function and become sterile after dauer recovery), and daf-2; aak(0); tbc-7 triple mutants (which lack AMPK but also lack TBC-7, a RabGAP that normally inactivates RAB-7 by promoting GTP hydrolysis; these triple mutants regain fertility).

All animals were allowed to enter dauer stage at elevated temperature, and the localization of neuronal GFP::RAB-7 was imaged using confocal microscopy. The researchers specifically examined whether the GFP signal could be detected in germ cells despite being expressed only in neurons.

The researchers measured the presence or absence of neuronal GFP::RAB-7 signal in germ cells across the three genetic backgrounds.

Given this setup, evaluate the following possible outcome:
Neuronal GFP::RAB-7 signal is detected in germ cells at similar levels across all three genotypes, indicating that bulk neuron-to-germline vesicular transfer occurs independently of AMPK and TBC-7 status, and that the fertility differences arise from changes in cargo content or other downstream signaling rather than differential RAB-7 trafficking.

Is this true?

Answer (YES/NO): NO